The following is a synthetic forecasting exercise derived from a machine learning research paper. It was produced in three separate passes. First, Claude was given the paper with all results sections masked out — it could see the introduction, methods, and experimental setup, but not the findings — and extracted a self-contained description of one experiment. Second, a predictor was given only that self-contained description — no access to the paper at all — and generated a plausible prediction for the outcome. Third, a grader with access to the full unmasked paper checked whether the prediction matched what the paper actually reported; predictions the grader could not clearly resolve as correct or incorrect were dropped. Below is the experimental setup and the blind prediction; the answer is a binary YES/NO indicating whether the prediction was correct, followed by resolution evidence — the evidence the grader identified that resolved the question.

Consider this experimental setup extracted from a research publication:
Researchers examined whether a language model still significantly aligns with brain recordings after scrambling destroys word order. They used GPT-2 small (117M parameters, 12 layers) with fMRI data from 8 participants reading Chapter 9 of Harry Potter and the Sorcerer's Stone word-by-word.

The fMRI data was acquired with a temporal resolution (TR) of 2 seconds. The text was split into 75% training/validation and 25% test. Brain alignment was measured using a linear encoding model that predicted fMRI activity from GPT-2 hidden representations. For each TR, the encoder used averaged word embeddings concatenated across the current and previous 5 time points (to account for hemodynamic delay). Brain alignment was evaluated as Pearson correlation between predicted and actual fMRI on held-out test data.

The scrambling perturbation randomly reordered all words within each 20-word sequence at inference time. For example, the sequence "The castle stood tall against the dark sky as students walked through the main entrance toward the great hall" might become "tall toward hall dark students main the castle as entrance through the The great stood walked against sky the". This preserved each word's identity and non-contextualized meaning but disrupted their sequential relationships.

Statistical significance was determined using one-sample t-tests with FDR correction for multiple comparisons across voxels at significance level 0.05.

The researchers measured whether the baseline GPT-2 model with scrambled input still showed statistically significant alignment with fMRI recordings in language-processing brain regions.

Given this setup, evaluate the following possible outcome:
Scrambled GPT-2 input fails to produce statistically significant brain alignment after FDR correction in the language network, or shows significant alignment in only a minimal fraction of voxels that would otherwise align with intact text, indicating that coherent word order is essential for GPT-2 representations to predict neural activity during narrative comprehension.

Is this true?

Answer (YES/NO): NO